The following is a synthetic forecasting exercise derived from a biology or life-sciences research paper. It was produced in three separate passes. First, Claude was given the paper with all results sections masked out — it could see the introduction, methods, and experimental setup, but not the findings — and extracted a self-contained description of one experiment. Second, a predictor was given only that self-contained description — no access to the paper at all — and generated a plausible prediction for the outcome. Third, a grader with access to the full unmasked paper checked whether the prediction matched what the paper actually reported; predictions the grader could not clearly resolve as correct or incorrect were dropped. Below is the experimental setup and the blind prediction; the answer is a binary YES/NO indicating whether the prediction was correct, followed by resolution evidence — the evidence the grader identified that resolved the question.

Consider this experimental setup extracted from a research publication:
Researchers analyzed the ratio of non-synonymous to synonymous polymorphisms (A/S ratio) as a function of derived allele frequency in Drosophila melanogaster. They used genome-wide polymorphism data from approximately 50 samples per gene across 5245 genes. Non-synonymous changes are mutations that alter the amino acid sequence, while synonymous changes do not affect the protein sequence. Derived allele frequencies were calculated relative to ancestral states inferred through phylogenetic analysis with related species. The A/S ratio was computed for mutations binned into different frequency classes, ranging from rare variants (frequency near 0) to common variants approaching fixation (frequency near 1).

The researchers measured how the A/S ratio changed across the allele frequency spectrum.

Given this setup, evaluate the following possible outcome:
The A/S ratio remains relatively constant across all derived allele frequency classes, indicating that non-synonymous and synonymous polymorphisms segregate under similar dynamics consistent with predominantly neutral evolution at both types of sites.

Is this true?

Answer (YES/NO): NO